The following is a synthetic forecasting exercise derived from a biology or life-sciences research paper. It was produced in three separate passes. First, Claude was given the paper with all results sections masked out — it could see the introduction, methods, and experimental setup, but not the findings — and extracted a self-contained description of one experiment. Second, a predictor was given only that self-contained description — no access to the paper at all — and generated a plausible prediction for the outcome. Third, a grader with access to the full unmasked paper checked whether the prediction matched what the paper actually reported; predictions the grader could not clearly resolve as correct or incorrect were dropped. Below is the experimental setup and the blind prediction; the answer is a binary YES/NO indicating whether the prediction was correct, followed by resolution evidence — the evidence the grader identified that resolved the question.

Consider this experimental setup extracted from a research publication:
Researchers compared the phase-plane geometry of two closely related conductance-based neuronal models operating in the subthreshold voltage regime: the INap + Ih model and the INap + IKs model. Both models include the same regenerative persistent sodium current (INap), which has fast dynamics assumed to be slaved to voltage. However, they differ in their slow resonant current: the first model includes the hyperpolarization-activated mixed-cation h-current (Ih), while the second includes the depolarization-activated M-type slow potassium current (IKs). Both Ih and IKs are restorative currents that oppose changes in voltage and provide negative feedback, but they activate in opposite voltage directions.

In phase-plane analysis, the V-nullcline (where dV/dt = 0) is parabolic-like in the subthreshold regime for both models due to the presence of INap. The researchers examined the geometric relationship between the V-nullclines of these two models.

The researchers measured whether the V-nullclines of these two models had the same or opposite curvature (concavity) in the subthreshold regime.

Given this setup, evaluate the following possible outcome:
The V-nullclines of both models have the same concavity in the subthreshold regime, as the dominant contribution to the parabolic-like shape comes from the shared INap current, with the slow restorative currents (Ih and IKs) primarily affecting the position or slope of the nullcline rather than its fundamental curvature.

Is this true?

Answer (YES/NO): NO